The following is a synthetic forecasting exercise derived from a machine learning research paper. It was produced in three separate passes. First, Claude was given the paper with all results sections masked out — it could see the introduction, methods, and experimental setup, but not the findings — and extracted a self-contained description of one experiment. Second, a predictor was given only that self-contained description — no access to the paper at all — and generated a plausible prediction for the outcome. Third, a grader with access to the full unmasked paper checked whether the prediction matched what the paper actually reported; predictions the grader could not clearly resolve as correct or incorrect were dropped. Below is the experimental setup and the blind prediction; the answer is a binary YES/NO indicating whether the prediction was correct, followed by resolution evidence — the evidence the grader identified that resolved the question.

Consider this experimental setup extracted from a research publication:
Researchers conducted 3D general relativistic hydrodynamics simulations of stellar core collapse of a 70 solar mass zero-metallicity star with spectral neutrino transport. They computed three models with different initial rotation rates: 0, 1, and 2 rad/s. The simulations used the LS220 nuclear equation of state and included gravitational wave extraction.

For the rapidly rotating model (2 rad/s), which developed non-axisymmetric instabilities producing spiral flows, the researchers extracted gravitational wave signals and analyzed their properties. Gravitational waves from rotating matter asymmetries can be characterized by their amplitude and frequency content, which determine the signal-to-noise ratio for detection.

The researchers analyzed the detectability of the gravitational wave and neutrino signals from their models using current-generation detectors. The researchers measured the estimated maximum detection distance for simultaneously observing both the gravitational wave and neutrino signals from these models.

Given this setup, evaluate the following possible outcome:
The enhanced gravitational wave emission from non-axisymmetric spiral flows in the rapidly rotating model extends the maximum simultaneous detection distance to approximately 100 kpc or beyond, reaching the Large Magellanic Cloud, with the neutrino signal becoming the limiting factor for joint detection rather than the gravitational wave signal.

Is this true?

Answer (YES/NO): NO